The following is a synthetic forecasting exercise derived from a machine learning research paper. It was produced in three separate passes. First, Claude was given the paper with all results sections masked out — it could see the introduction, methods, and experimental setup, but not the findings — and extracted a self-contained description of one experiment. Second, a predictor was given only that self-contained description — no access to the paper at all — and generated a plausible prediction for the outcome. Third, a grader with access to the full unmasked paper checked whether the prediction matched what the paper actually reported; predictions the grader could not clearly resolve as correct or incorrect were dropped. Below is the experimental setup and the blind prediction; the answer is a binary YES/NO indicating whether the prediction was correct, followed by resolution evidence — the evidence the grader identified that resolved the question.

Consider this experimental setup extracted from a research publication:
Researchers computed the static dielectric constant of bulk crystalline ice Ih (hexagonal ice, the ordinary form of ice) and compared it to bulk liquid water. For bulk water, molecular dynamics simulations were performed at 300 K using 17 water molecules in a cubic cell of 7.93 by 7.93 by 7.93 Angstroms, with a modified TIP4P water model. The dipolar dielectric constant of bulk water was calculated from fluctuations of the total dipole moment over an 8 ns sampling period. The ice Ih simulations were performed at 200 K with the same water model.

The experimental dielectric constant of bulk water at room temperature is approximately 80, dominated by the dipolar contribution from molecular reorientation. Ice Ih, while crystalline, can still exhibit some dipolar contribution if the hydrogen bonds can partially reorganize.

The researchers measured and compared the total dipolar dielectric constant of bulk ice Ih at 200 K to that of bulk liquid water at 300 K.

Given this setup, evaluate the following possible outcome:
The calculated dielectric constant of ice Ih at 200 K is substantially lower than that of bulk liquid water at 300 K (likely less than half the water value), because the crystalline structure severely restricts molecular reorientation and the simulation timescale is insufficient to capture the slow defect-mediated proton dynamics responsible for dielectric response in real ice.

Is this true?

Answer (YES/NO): YES